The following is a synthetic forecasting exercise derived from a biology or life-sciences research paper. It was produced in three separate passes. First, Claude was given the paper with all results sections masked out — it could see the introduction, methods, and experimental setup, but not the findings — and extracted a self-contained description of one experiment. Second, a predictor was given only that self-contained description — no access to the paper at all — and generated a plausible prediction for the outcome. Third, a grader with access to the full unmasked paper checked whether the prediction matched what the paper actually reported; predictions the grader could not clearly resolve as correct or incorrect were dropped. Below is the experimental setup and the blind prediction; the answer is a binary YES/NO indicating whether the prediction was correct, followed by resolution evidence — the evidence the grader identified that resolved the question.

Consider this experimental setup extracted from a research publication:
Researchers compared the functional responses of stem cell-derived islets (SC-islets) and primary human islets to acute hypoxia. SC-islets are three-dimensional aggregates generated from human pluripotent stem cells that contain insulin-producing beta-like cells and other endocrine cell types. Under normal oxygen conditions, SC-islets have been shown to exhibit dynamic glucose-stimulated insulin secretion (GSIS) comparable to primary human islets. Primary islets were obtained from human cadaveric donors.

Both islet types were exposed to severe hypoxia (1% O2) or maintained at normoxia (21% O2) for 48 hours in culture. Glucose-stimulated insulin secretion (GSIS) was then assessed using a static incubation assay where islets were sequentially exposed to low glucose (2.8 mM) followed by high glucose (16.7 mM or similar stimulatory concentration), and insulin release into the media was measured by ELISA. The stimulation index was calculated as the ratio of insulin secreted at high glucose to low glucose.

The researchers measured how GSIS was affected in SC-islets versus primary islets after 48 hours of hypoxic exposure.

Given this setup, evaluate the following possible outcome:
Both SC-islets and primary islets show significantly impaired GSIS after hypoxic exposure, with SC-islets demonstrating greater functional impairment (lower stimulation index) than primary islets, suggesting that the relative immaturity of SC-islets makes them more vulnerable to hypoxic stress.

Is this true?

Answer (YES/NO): YES